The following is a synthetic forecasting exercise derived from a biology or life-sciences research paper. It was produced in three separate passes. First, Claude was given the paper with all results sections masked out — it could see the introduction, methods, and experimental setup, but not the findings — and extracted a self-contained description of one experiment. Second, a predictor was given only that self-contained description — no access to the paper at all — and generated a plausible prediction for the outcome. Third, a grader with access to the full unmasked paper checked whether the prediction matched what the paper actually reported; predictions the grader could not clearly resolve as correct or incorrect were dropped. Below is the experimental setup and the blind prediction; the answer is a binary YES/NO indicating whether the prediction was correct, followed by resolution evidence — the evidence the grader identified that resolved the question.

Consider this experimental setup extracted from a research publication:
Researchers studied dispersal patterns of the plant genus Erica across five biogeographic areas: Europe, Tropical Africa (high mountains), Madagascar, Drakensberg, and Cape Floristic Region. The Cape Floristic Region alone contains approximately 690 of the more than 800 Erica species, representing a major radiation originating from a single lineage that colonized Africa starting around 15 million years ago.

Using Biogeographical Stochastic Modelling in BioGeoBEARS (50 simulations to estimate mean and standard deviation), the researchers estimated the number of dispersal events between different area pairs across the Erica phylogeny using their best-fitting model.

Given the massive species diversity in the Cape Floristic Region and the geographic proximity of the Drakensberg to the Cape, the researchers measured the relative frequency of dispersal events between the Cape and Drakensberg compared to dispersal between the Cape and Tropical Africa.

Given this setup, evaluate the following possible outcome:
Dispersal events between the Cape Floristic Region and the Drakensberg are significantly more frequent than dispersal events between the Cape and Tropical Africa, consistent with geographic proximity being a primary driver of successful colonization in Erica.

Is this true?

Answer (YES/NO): YES